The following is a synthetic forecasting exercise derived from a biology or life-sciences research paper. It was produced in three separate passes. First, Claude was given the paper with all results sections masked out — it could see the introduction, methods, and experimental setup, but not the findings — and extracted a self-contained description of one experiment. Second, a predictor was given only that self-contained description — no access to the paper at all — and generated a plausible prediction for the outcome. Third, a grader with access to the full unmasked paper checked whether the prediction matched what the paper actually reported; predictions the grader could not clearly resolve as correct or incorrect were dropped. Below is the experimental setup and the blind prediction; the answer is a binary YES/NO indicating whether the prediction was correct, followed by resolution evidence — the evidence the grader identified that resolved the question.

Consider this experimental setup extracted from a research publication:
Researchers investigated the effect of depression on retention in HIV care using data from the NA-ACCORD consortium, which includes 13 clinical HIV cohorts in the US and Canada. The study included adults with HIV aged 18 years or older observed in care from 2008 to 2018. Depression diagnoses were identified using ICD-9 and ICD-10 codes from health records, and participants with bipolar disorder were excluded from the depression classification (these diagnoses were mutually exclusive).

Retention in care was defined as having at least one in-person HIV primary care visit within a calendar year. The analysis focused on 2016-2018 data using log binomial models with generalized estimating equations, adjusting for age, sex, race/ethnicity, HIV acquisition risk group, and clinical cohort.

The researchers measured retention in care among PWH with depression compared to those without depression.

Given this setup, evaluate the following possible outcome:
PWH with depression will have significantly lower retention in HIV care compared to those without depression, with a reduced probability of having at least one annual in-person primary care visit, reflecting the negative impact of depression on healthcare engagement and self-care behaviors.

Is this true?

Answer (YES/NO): NO